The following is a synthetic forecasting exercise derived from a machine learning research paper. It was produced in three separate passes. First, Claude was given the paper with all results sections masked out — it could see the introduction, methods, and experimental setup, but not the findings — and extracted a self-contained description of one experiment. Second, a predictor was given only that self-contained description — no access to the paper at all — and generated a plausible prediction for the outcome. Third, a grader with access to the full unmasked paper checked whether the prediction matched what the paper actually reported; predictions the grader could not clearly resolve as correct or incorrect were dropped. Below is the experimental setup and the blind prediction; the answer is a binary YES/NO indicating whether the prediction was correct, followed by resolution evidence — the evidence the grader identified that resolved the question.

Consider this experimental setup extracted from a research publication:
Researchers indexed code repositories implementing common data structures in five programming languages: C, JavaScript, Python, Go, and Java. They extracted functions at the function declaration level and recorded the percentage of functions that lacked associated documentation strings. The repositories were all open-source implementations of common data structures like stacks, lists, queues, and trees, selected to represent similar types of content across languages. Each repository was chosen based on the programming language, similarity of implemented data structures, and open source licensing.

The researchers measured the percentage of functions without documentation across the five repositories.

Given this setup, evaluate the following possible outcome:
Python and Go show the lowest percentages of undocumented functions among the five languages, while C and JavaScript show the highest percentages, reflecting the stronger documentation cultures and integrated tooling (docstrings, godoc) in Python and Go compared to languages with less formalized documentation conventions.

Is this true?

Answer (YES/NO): NO